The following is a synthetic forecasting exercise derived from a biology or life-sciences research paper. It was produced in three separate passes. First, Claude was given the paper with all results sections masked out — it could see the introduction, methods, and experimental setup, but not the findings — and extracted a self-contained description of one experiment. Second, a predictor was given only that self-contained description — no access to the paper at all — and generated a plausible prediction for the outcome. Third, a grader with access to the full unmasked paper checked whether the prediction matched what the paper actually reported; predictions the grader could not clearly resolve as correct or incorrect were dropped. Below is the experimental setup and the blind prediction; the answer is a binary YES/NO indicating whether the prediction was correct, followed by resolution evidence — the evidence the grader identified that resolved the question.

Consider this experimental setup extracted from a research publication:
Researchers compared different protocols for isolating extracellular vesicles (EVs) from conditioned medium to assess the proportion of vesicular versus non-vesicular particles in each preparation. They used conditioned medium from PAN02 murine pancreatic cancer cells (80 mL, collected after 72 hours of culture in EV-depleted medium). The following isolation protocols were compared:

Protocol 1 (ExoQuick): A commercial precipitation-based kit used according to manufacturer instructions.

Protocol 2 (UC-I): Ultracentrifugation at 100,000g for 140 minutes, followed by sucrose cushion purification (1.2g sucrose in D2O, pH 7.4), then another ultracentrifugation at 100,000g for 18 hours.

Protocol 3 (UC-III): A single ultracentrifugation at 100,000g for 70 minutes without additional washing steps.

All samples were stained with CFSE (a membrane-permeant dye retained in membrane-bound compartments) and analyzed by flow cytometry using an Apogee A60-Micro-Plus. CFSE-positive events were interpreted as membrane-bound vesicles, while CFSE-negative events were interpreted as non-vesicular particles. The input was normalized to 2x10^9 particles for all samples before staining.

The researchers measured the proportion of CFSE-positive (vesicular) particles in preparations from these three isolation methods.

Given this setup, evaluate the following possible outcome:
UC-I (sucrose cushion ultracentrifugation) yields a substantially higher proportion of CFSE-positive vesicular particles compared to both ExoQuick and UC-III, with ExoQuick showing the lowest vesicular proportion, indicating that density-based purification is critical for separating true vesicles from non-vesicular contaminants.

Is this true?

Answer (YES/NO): NO